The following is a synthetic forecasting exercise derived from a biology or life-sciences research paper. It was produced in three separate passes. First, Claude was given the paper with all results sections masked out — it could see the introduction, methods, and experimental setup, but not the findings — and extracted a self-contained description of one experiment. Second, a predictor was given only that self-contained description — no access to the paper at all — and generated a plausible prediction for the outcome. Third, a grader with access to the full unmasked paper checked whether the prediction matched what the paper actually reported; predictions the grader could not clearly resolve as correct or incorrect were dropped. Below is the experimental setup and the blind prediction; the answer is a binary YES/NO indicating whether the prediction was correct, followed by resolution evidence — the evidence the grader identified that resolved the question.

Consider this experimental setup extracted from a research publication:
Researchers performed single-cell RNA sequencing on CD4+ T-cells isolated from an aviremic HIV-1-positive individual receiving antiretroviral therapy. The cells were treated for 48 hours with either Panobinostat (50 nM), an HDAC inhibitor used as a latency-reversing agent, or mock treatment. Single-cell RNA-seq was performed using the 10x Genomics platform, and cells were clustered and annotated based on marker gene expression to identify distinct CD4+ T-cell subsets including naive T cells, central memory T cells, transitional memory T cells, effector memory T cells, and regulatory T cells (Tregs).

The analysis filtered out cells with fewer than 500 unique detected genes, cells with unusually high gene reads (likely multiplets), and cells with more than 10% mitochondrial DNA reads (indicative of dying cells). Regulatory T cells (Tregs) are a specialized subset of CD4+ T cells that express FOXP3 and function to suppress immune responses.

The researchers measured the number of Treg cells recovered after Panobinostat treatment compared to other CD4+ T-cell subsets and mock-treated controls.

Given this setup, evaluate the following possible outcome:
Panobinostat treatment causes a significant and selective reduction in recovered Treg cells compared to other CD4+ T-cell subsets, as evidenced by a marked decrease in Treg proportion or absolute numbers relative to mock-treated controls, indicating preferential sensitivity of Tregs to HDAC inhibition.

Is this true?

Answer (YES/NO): YES